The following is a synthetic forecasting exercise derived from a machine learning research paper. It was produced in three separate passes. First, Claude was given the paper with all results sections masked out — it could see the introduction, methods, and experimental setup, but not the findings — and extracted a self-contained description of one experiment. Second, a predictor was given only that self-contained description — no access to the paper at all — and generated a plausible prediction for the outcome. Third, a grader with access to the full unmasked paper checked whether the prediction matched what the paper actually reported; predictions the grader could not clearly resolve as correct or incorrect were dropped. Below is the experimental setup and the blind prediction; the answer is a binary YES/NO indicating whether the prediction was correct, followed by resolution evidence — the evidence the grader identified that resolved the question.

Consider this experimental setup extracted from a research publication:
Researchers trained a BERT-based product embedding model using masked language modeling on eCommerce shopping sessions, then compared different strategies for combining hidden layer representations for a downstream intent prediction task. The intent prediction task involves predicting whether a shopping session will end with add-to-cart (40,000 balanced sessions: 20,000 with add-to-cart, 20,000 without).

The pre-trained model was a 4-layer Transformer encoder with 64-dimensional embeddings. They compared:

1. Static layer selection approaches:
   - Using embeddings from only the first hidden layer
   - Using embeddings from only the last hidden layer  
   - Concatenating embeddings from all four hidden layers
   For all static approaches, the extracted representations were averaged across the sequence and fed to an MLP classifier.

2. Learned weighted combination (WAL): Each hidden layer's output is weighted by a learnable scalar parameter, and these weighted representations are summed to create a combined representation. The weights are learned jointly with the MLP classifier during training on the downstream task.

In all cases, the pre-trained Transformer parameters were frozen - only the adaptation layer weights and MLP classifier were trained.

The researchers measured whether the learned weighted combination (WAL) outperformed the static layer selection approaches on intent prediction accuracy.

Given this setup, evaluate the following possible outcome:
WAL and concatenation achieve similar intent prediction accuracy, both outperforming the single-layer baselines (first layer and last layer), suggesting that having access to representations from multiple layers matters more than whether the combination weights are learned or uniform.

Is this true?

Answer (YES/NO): NO